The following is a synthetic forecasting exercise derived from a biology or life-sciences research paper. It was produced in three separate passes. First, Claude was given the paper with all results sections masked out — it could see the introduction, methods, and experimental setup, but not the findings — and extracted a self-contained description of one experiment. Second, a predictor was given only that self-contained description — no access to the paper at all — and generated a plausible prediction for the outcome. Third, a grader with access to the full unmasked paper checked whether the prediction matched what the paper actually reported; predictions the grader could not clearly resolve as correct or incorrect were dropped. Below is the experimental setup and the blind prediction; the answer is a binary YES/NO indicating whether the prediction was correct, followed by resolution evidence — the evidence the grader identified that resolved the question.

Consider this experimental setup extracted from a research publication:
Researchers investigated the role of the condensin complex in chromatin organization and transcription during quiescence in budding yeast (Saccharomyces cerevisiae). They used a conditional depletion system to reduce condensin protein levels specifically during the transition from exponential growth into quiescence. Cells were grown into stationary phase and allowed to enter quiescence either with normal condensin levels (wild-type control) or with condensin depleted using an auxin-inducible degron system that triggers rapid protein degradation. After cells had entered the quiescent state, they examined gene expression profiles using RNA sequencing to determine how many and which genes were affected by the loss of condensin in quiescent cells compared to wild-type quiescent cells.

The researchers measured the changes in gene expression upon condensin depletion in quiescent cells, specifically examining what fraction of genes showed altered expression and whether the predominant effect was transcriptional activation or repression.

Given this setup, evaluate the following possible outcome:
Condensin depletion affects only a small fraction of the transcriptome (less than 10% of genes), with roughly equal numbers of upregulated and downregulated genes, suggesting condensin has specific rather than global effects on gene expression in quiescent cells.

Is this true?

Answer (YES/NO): NO